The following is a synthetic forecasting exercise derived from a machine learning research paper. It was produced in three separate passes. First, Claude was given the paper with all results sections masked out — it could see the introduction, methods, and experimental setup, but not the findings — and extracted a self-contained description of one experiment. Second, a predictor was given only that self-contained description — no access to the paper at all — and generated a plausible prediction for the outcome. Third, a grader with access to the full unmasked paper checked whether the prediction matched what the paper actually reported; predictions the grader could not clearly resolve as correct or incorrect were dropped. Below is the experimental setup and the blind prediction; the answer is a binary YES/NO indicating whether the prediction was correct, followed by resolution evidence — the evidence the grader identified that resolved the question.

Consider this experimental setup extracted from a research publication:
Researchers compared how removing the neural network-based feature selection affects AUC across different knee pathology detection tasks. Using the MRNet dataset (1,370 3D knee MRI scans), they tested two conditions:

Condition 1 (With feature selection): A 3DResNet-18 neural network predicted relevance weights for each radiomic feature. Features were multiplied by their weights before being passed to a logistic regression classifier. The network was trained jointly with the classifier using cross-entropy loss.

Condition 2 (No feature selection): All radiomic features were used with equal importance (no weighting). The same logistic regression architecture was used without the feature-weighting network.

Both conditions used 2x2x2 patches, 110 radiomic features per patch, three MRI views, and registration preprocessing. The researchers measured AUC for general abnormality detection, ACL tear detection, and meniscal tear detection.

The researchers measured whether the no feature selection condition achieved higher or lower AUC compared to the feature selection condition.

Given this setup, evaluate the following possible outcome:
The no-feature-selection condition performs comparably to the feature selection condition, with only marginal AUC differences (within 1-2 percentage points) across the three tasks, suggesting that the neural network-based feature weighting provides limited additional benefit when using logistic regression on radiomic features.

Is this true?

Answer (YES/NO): NO